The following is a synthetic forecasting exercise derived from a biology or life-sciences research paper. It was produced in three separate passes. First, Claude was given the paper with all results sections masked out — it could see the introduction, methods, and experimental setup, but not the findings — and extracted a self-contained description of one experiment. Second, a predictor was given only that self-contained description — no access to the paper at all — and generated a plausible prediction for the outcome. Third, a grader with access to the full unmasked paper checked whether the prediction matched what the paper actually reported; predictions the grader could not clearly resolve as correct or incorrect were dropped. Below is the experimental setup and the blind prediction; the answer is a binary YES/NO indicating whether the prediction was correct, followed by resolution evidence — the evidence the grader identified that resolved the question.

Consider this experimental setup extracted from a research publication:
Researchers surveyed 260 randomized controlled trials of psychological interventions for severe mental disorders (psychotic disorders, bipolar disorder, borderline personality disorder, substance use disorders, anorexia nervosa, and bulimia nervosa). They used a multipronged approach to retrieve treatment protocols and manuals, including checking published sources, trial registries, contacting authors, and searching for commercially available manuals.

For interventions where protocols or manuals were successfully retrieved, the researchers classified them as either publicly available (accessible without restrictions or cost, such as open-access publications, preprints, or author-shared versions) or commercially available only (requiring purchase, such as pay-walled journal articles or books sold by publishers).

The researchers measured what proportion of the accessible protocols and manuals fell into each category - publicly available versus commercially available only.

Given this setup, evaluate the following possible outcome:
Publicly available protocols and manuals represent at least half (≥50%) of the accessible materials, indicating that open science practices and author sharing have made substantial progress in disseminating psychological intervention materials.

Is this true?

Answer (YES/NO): NO